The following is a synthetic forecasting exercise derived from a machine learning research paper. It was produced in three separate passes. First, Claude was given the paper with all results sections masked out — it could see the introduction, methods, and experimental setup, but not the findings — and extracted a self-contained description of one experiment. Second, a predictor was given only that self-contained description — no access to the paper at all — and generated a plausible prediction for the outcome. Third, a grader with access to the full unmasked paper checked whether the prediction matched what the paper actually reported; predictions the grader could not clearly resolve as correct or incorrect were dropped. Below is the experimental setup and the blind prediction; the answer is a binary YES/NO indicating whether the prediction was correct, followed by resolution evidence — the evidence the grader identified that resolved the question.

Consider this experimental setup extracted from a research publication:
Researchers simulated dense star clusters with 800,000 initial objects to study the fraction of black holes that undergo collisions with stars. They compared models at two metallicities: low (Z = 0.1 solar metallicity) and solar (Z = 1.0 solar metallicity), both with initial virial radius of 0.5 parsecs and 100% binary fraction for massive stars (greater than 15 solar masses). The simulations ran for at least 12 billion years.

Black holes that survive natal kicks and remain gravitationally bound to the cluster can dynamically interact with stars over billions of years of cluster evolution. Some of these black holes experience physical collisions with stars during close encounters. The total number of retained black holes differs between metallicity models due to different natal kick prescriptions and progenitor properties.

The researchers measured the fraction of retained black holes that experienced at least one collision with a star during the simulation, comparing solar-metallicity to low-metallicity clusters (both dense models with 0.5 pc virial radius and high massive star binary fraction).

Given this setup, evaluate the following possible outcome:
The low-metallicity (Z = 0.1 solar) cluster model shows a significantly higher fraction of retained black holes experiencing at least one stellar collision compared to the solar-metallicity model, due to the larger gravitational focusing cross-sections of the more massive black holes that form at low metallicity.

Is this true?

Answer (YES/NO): NO